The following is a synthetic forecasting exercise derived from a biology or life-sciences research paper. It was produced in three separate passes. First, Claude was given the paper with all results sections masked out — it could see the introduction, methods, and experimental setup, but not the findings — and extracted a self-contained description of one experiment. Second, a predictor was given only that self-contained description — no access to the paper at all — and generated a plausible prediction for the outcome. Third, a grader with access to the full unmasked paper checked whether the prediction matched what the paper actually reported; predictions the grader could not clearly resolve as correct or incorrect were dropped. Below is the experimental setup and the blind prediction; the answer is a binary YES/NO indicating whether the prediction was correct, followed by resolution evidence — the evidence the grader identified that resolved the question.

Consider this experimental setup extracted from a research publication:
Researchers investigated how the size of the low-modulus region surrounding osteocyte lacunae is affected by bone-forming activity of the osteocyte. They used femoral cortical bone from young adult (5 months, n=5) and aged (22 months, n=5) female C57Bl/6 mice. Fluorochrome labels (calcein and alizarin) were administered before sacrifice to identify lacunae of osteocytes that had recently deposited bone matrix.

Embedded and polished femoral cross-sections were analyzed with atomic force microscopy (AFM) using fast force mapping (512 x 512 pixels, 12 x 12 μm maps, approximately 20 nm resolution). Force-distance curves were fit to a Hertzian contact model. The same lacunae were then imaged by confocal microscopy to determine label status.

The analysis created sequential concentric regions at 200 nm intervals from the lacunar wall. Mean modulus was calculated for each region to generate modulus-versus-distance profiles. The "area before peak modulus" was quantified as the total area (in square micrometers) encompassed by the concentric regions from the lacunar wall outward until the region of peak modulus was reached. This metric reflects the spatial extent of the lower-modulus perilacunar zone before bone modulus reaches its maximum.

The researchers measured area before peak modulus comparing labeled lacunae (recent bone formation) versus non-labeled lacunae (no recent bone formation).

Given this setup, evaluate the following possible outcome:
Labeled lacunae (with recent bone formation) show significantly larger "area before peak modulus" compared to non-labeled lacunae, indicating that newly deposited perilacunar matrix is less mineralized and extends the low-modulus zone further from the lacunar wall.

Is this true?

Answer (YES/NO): NO